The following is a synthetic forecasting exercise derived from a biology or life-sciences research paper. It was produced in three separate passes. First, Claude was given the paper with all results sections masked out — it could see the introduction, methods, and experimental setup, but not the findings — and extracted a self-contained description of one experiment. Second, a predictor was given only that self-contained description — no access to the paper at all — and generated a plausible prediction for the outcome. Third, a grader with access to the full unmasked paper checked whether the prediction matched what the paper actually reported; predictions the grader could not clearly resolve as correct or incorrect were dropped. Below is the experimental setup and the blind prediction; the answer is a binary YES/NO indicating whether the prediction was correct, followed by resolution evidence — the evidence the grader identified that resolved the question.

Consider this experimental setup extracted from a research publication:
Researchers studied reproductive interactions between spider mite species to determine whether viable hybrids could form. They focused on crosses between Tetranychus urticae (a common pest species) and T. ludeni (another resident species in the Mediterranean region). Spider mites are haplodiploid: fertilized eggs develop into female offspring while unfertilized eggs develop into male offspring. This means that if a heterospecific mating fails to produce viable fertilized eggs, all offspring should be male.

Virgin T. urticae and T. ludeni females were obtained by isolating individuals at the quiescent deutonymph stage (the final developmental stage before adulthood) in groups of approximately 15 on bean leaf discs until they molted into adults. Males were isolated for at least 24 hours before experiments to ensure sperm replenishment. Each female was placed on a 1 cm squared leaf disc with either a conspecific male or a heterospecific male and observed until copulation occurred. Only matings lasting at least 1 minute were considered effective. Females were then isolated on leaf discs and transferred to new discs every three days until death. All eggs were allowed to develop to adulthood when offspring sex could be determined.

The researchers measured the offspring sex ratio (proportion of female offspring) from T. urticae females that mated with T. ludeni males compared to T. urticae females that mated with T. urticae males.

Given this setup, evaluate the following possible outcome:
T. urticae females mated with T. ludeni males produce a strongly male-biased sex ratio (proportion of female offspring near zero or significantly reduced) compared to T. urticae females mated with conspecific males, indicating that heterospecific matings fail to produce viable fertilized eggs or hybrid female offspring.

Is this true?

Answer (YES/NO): YES